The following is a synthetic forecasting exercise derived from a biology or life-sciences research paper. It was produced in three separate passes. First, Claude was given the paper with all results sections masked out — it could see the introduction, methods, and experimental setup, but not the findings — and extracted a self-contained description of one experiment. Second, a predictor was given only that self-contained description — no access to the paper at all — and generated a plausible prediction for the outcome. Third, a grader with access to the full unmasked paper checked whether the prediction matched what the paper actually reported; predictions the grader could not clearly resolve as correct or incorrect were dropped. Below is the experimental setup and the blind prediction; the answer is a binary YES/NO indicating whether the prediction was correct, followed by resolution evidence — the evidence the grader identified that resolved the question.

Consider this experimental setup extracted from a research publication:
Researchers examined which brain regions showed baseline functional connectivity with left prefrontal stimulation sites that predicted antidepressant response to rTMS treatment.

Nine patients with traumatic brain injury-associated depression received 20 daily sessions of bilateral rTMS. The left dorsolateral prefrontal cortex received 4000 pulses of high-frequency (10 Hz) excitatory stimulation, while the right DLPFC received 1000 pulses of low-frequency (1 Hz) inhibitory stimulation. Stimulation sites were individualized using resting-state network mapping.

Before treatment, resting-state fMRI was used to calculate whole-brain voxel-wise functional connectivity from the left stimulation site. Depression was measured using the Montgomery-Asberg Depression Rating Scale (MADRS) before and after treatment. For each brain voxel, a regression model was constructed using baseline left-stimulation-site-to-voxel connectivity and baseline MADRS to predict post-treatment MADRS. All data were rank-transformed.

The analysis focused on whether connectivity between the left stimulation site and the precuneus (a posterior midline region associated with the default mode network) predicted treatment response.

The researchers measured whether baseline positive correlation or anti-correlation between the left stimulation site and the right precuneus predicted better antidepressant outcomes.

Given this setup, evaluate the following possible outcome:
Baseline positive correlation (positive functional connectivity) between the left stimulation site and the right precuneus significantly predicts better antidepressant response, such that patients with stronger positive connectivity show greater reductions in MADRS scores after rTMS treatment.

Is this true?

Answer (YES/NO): YES